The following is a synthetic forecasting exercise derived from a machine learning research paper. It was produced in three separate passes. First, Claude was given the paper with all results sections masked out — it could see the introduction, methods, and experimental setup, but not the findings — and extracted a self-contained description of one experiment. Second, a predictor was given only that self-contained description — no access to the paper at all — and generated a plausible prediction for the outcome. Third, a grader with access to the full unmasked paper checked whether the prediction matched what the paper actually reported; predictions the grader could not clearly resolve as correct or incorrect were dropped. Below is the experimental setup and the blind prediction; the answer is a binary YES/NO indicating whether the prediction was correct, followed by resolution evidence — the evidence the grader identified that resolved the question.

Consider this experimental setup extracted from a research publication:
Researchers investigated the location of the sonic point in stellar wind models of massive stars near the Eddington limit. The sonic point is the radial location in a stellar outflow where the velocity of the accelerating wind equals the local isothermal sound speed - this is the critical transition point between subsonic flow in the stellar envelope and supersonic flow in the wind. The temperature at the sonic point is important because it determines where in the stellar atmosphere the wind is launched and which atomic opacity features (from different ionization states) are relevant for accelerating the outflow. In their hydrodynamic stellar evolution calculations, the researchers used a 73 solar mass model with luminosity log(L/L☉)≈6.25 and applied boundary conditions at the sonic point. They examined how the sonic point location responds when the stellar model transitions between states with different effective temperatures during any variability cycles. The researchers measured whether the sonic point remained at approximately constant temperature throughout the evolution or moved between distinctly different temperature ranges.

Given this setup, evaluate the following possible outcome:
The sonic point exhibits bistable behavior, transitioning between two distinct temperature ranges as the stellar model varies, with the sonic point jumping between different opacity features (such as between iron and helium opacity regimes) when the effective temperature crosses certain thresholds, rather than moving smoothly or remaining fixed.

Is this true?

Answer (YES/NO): YES